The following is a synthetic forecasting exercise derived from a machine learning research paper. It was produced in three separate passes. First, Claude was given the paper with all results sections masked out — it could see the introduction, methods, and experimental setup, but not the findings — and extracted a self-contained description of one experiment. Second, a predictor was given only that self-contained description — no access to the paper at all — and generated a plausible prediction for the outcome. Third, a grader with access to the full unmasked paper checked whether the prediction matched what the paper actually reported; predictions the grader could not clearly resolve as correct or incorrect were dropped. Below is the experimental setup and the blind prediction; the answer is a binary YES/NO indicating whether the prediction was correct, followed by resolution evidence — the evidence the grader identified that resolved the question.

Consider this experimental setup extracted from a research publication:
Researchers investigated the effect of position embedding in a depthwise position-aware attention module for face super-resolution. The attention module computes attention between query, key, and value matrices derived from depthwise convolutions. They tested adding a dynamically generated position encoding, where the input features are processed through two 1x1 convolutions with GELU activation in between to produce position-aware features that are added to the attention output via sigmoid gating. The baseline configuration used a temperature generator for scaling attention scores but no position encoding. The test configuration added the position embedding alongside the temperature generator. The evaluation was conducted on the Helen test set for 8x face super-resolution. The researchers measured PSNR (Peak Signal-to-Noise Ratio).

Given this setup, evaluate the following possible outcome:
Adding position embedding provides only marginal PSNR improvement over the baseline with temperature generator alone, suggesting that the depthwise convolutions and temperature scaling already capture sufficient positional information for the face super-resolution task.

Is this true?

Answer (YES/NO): NO